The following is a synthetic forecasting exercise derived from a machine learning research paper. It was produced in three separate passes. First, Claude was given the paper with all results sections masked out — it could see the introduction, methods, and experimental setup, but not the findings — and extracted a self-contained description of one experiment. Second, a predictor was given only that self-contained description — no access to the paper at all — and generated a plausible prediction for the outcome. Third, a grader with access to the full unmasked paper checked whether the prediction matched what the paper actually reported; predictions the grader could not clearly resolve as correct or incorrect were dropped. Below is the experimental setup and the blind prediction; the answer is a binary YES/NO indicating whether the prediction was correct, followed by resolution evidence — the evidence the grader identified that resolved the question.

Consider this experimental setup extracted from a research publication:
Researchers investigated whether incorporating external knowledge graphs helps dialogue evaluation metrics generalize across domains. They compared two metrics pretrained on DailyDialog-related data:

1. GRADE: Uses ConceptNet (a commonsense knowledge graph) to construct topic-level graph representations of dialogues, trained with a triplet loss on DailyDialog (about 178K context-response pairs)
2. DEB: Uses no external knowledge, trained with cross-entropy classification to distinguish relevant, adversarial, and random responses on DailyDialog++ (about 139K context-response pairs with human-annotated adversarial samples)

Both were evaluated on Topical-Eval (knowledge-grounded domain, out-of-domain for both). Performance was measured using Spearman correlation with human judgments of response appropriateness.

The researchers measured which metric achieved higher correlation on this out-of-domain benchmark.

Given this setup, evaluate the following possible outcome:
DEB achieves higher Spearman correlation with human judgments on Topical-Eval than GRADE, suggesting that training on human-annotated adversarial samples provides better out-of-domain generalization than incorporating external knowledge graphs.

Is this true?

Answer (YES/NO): NO